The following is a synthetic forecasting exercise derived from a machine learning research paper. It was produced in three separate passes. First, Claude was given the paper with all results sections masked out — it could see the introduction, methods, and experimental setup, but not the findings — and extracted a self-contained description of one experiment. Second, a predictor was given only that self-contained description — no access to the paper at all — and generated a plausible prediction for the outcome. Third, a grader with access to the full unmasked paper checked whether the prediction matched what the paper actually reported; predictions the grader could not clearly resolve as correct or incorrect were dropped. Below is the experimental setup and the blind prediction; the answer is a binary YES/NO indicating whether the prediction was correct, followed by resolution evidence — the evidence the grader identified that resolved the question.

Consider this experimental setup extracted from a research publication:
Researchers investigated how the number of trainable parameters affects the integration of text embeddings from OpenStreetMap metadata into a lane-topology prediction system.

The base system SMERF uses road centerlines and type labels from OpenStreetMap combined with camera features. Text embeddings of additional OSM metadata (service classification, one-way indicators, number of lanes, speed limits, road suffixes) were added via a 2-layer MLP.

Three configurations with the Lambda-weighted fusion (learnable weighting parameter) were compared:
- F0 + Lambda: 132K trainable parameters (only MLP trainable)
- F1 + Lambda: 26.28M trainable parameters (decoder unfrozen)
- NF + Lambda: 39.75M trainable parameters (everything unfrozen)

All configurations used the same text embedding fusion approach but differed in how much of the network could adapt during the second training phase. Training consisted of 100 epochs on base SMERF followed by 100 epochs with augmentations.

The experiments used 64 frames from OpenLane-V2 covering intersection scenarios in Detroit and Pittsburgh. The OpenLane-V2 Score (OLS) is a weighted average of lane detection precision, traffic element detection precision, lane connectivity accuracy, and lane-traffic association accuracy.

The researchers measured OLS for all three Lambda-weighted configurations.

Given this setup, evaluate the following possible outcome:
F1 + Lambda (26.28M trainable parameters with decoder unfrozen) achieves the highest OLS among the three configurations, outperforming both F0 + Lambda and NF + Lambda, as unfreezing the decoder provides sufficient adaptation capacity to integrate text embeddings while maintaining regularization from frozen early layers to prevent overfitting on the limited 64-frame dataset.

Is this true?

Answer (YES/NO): NO